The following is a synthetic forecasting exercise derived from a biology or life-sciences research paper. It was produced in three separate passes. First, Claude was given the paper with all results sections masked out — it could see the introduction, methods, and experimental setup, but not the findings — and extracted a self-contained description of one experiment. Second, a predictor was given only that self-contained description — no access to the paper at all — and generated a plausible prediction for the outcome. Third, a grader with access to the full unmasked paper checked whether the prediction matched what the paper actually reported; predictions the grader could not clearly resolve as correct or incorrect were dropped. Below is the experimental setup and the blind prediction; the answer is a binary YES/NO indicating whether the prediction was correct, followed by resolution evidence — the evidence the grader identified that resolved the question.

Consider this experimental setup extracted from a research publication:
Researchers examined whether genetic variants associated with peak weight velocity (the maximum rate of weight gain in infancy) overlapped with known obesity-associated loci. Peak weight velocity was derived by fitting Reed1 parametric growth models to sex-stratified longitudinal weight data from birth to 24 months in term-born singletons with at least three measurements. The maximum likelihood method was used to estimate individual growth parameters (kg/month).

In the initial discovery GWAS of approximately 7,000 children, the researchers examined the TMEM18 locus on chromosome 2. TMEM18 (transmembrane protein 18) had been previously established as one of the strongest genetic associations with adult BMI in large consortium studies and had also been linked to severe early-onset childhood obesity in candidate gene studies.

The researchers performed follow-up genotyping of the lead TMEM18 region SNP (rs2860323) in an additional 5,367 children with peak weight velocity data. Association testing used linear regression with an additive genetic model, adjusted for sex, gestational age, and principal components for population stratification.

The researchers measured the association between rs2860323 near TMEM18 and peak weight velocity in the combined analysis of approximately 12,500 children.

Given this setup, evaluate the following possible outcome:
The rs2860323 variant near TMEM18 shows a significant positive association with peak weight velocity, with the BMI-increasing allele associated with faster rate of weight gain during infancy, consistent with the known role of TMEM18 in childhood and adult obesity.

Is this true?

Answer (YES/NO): NO